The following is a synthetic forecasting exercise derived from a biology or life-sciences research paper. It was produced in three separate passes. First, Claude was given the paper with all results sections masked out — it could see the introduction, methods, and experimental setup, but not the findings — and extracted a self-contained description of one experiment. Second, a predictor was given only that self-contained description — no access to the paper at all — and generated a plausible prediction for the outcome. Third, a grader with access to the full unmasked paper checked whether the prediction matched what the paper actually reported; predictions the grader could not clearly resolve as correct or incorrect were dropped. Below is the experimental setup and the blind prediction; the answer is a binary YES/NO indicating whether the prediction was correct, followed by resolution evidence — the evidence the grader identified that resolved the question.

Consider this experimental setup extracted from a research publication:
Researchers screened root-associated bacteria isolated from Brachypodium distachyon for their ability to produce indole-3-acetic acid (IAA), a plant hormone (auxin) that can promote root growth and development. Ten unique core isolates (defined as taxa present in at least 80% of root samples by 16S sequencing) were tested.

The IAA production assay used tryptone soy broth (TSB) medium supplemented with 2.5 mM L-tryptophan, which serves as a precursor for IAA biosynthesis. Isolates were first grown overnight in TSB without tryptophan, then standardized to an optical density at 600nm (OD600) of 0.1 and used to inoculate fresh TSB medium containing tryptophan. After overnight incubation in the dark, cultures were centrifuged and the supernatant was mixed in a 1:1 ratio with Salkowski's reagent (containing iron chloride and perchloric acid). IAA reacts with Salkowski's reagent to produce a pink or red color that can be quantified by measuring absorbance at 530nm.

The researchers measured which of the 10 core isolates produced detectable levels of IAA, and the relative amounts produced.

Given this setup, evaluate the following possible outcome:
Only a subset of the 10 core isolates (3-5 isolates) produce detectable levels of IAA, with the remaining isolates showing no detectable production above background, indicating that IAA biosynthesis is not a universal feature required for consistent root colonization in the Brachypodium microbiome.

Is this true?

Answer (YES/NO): NO